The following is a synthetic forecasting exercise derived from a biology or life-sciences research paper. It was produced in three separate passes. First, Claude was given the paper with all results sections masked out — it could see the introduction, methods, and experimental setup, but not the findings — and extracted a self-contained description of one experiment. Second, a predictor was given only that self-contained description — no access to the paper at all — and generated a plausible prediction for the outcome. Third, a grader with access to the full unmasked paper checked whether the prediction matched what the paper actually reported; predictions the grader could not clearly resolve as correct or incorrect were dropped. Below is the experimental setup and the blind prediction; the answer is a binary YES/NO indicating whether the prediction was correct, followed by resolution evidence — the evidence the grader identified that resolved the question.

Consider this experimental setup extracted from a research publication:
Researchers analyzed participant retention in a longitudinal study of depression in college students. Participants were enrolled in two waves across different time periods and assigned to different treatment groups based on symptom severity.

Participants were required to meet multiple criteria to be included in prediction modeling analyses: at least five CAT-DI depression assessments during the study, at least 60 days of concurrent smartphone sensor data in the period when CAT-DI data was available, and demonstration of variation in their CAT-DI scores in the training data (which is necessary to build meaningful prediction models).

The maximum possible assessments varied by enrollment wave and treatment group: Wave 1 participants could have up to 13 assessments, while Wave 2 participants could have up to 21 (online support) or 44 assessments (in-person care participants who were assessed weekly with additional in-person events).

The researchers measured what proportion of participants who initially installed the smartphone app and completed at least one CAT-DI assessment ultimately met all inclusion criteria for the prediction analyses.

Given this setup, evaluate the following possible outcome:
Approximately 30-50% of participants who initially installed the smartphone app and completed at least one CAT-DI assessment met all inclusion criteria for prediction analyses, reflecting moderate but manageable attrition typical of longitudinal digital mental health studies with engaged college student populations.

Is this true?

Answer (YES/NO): YES